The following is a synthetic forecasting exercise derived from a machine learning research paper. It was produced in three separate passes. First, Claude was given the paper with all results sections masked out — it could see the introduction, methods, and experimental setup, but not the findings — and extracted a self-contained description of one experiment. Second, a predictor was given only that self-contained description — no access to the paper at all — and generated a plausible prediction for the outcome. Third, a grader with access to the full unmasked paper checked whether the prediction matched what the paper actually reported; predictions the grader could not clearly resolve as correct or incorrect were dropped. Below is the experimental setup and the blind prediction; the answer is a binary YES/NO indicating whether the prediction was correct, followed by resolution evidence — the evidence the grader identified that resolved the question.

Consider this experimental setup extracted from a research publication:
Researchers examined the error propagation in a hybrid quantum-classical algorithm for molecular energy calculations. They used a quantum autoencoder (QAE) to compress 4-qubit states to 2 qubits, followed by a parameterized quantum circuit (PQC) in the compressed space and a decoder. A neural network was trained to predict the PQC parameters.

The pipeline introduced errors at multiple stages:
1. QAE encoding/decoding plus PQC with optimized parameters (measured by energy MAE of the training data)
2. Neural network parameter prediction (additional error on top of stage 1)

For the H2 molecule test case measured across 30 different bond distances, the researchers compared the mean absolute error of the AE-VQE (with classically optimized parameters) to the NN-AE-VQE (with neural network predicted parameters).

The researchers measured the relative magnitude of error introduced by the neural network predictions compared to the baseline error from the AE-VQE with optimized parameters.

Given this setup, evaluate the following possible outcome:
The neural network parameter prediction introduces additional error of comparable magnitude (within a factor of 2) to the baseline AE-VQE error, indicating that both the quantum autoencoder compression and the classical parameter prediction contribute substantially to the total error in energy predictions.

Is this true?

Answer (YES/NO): NO